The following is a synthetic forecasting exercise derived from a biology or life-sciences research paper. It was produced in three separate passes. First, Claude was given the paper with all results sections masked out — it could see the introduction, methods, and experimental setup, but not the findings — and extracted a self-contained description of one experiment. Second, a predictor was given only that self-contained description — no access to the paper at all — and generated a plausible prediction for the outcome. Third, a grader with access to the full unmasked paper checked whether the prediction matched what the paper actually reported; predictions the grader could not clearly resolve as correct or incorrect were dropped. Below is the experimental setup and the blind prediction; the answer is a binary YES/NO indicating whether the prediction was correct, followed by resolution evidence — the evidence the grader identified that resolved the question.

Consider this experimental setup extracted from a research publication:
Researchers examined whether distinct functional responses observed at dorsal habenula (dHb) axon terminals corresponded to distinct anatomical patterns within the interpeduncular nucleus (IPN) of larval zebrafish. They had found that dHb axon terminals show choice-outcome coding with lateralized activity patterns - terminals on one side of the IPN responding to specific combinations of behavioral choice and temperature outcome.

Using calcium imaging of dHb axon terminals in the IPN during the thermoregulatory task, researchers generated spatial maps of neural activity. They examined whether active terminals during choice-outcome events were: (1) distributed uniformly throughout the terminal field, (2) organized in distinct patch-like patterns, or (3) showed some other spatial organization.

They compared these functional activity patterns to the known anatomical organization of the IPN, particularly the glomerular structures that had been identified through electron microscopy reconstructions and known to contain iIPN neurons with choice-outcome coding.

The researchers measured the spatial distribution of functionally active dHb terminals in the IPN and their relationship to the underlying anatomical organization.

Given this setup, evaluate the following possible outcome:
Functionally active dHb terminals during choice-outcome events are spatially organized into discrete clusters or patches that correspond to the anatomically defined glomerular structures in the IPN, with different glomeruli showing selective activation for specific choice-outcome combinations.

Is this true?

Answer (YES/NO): YES